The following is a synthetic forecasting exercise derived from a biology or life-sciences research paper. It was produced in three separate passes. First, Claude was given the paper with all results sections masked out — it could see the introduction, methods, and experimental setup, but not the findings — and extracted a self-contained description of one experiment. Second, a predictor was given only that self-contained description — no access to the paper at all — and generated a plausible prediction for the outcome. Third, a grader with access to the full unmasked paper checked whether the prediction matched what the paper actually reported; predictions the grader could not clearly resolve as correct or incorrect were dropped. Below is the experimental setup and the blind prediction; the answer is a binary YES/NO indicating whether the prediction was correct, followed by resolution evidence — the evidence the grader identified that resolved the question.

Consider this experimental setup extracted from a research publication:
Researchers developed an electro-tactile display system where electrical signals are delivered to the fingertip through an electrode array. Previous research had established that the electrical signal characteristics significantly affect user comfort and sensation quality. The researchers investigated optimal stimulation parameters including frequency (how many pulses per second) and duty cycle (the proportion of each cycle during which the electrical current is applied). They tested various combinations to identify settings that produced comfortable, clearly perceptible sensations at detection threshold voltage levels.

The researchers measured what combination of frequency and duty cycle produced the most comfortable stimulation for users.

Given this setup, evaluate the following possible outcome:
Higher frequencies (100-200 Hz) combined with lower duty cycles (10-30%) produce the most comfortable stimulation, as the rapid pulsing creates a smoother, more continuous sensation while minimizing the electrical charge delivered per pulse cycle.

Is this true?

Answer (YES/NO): NO